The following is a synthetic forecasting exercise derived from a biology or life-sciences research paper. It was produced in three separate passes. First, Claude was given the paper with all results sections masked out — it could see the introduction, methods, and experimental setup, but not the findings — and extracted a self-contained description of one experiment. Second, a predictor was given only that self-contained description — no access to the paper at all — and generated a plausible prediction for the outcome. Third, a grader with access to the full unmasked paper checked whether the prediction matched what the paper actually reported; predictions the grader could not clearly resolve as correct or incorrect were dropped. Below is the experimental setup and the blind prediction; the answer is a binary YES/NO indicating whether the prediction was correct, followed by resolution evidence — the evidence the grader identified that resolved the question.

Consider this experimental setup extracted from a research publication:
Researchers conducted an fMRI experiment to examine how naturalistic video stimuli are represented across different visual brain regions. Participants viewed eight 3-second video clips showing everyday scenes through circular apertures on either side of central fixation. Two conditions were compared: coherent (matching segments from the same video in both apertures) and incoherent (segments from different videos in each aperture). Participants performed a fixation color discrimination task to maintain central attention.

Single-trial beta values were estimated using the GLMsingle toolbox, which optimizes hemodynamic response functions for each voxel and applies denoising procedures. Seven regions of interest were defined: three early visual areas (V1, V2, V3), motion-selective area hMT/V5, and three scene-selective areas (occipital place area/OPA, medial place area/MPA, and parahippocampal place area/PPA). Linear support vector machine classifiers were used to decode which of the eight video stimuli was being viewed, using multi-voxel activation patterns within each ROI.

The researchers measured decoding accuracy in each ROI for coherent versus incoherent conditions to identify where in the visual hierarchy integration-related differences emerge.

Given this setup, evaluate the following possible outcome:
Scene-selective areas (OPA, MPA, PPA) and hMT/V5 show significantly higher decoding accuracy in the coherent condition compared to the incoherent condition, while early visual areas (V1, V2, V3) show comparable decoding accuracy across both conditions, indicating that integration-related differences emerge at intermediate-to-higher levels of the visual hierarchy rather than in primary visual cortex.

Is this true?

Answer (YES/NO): NO